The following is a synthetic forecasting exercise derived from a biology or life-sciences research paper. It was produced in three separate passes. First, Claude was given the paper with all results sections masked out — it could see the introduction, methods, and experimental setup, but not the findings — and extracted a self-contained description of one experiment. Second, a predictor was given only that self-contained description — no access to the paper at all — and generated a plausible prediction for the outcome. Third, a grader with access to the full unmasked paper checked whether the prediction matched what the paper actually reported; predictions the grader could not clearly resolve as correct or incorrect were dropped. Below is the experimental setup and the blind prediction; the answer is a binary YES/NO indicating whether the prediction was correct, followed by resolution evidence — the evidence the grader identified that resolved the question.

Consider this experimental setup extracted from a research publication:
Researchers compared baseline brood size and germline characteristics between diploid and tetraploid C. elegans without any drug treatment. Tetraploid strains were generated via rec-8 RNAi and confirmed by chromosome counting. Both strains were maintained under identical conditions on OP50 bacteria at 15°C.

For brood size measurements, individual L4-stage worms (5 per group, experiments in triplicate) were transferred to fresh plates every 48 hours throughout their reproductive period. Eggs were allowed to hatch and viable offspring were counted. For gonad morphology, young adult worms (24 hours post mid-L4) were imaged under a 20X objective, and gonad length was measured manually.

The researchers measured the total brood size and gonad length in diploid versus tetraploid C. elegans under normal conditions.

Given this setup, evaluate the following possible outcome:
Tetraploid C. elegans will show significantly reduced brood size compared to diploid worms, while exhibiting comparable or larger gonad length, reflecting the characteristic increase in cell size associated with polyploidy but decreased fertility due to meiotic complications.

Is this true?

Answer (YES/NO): NO